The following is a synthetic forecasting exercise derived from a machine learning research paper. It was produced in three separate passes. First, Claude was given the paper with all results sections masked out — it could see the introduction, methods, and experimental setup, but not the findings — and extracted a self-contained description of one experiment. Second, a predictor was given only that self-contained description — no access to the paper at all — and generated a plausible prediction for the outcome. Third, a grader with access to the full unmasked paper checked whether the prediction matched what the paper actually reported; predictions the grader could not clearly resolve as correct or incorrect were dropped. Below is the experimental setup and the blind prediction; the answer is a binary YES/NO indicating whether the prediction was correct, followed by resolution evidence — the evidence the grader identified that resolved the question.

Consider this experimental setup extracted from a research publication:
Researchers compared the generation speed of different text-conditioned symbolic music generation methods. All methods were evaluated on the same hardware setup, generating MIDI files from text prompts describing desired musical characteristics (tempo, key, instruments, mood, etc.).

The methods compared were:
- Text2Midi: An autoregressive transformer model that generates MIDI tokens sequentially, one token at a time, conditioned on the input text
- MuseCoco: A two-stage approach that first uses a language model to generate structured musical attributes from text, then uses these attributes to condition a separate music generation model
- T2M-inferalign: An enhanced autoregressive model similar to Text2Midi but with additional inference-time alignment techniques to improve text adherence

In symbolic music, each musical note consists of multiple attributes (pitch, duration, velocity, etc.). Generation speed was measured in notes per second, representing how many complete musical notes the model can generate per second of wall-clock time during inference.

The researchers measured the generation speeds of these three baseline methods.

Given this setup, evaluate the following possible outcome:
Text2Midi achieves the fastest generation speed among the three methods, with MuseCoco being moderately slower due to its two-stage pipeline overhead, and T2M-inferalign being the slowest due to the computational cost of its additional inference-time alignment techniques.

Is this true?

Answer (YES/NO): NO